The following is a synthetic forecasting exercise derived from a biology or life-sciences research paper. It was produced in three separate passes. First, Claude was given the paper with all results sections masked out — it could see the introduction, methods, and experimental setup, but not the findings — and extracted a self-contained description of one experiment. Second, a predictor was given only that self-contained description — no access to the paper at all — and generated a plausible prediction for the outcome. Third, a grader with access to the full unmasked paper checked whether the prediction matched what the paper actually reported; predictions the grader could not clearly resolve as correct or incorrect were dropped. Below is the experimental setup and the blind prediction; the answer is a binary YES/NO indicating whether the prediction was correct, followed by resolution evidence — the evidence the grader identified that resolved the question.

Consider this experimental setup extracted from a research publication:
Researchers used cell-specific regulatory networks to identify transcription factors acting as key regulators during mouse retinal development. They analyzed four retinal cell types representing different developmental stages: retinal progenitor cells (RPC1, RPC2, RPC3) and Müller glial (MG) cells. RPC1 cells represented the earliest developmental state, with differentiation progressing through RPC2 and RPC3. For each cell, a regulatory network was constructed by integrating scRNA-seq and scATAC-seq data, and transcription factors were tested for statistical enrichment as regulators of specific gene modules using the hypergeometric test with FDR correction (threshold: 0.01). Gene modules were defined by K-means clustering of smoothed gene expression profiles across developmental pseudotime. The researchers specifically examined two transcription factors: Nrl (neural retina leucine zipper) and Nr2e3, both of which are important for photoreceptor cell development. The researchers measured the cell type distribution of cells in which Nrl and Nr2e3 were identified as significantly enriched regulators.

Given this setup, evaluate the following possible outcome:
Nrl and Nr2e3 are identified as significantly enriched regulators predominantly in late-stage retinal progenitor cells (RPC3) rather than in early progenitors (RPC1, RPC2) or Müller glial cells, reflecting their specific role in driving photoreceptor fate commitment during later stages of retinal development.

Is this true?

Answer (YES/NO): NO